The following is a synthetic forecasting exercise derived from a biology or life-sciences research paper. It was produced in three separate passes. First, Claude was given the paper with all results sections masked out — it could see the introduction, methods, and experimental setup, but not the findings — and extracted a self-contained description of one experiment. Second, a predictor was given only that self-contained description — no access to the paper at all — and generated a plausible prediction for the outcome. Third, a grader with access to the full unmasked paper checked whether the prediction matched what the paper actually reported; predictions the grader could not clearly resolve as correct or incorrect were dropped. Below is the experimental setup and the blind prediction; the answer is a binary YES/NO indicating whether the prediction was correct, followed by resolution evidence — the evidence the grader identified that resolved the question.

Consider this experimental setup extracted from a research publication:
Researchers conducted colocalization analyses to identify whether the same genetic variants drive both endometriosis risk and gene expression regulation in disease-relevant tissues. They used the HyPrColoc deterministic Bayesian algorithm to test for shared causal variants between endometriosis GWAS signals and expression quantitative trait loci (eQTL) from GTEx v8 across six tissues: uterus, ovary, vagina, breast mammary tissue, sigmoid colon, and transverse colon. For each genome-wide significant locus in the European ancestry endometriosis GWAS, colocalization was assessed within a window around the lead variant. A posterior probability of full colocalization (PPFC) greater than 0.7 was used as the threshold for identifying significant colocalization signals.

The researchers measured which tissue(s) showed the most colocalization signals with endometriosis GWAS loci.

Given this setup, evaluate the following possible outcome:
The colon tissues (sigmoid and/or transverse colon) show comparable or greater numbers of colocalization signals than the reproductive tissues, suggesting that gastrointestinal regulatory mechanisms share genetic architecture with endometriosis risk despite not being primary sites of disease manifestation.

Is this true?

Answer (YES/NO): YES